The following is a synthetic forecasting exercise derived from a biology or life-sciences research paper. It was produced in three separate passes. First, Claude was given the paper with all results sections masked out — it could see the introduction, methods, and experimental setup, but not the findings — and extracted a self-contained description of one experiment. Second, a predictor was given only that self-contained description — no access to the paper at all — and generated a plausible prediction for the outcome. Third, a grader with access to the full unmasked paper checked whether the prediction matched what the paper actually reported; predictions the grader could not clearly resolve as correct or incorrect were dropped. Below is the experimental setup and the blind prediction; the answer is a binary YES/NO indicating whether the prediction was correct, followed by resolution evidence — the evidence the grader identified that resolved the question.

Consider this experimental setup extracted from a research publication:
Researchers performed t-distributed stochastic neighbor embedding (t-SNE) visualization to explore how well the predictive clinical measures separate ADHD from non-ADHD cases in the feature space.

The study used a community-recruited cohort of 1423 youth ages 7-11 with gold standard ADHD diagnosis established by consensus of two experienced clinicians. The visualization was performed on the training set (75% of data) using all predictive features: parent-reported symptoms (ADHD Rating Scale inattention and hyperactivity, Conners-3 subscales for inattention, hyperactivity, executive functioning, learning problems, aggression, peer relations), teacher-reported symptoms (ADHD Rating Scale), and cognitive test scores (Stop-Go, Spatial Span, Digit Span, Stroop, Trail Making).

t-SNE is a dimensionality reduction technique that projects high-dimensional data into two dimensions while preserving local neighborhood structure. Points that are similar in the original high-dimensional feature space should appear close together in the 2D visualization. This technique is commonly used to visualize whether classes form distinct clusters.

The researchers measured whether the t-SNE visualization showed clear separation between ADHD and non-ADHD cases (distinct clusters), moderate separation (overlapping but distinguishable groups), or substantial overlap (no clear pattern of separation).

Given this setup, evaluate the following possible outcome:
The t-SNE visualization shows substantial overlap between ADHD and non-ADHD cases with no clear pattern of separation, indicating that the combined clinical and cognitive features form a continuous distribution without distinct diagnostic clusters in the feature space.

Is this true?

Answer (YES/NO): NO